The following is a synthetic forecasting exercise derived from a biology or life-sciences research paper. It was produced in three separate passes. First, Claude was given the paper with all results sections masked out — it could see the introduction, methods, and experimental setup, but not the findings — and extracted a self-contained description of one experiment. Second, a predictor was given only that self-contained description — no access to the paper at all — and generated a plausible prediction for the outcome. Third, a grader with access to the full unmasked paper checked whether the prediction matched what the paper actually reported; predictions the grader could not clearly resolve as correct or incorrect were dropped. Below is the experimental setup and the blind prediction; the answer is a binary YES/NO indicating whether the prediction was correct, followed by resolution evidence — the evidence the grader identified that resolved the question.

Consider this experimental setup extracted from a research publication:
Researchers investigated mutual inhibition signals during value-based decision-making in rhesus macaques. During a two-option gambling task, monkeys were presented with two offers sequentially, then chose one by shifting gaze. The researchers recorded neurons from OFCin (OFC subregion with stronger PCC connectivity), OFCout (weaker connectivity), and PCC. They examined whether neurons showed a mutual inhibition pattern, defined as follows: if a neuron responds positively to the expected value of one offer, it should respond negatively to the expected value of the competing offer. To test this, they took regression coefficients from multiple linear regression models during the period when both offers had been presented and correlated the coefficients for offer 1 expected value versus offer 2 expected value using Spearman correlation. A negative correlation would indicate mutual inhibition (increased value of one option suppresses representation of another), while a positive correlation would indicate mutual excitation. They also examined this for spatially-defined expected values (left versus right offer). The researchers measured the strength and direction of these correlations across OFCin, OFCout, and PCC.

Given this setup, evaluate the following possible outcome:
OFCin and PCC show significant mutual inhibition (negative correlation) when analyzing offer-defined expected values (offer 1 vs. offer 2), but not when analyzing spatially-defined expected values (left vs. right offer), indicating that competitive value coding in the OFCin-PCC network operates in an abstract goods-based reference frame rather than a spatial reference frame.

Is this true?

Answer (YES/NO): NO